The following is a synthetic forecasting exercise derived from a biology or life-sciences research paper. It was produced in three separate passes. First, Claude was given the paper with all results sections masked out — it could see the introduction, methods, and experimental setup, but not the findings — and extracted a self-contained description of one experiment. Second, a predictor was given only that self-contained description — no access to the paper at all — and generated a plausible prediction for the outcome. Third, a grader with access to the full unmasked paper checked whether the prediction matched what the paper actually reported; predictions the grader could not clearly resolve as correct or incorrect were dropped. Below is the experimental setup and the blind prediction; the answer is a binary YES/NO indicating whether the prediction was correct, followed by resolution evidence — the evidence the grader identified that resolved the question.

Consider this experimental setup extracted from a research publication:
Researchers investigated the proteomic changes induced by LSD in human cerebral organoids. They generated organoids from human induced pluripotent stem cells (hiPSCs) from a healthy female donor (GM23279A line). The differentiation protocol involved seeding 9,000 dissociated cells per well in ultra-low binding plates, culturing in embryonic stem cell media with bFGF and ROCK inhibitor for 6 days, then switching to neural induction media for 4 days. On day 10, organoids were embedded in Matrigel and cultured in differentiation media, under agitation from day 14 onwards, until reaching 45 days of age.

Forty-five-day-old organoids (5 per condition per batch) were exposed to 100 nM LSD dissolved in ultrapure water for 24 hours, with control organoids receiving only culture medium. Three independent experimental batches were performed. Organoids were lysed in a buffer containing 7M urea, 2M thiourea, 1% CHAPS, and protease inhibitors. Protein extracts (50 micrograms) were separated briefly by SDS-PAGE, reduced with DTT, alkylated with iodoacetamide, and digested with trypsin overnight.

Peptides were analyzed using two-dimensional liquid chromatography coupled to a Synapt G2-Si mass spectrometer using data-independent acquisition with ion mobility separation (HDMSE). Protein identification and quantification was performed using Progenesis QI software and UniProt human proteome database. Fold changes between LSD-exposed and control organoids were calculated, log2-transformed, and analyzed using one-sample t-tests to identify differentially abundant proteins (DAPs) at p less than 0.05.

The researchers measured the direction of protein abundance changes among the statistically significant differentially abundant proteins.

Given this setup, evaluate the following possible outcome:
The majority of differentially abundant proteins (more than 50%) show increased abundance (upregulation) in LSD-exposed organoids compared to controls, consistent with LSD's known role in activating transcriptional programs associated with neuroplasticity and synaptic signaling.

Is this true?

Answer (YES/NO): NO